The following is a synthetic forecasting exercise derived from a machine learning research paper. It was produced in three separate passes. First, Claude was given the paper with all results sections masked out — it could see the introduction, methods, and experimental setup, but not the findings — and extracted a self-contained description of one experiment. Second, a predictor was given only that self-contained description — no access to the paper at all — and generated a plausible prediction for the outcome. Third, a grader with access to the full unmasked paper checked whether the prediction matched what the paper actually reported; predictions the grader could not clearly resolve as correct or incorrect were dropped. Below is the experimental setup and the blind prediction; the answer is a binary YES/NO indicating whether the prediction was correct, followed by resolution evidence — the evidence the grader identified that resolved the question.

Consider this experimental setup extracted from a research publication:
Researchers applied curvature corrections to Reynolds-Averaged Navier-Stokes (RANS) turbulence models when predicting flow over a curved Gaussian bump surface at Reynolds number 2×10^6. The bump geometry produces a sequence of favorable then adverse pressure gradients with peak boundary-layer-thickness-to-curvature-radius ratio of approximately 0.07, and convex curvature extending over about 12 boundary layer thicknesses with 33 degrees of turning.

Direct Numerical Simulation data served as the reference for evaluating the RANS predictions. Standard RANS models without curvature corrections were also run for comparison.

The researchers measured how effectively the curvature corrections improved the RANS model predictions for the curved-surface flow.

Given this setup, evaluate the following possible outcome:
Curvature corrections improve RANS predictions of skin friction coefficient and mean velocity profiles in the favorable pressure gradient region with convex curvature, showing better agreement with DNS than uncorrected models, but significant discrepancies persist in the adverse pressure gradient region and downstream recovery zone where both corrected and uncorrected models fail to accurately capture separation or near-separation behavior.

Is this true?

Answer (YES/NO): NO